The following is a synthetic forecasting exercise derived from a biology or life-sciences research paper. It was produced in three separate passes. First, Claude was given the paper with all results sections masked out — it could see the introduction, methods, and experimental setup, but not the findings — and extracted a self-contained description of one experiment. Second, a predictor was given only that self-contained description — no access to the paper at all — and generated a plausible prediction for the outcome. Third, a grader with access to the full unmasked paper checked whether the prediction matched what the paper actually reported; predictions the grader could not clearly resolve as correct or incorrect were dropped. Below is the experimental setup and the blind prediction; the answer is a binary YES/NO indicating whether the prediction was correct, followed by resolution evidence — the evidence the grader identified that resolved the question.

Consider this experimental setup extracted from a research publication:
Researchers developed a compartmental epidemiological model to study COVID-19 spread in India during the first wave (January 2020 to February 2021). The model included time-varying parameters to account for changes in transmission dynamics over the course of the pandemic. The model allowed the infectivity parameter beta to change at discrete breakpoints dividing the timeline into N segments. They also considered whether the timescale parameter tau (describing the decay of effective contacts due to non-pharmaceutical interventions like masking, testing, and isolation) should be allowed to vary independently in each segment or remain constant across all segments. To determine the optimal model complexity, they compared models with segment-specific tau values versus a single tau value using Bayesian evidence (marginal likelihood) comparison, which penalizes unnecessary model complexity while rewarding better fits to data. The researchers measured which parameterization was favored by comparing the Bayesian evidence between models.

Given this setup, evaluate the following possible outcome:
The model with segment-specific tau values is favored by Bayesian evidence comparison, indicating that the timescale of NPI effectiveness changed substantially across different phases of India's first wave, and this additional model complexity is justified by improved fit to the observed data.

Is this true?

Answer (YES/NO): NO